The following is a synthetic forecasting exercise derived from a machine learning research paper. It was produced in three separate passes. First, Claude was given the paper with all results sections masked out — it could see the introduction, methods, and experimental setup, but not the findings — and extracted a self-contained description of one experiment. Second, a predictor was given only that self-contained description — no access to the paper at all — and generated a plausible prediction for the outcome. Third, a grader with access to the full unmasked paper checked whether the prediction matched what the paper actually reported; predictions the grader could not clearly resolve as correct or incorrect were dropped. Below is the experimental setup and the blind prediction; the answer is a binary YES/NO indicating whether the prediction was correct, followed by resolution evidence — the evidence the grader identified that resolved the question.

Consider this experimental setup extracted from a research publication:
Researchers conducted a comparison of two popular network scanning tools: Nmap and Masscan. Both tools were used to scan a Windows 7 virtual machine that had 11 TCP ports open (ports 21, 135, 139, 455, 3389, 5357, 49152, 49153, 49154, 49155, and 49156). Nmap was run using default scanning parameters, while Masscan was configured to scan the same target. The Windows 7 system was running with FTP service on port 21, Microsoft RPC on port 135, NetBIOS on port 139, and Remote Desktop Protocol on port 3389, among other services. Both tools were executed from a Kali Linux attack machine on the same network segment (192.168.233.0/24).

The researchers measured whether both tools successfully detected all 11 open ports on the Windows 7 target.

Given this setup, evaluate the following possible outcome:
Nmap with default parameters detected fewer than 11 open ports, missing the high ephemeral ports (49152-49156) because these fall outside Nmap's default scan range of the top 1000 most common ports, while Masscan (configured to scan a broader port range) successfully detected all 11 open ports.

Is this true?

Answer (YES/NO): NO